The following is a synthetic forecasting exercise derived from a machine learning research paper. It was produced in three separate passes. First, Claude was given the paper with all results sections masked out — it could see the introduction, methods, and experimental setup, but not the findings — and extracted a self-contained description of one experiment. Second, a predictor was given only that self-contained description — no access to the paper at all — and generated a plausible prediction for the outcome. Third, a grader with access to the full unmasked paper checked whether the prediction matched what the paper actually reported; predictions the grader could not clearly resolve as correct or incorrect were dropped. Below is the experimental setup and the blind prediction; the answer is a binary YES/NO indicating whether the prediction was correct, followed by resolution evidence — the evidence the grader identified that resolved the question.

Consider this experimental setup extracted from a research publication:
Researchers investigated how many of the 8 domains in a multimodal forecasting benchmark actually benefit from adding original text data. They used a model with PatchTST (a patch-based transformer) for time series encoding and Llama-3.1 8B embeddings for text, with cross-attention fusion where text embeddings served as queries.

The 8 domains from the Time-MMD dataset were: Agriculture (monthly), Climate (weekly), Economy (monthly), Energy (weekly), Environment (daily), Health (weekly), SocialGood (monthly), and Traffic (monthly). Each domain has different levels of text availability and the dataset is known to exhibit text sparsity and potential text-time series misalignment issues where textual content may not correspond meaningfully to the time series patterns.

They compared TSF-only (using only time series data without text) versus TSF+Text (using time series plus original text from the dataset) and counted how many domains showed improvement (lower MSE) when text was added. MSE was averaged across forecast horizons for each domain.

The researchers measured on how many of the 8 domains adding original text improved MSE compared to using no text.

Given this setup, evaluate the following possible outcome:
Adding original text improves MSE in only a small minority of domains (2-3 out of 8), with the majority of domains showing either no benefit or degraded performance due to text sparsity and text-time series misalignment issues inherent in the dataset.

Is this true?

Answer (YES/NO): NO